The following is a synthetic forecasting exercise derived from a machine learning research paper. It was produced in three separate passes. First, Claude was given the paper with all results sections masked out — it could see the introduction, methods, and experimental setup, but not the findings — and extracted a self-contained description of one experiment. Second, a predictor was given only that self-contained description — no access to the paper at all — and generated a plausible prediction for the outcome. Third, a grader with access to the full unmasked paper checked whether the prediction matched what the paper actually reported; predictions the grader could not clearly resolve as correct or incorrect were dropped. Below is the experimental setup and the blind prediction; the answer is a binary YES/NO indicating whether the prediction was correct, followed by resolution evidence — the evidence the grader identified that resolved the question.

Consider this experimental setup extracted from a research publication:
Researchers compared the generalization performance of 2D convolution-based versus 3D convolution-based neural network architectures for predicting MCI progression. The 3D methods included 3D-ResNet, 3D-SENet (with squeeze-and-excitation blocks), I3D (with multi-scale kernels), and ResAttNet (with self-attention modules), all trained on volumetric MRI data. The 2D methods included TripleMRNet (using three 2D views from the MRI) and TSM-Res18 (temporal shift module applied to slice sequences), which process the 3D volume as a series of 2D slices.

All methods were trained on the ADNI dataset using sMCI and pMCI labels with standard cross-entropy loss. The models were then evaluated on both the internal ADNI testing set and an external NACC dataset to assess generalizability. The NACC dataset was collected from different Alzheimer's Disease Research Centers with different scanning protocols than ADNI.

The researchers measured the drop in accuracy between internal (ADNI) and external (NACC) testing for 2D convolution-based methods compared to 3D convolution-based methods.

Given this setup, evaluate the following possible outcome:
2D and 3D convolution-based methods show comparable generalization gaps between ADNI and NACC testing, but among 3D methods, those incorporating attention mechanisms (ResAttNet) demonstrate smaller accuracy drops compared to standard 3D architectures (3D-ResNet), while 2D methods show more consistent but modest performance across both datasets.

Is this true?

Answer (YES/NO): NO